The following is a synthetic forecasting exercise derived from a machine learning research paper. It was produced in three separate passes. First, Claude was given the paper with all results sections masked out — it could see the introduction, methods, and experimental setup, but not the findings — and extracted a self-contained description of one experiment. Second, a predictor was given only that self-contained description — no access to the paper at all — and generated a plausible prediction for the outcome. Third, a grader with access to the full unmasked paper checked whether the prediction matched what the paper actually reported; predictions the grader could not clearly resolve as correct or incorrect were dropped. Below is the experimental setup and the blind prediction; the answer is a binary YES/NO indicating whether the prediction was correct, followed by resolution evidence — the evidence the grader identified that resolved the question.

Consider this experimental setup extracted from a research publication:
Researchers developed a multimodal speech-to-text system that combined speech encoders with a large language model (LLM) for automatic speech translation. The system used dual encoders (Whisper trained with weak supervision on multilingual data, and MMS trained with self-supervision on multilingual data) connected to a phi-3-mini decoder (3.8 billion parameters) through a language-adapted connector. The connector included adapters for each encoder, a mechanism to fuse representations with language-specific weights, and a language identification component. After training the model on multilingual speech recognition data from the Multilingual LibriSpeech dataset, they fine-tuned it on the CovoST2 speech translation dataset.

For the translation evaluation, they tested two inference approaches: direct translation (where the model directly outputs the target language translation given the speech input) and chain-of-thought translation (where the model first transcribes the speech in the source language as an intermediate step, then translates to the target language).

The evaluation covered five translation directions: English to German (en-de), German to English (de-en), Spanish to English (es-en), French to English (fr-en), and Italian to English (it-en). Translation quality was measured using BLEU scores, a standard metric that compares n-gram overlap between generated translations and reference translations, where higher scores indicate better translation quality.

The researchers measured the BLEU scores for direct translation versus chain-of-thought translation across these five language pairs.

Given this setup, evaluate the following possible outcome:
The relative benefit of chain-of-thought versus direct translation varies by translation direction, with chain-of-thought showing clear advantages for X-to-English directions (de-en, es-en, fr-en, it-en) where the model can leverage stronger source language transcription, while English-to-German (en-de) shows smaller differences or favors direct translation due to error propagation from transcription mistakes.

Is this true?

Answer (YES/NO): NO